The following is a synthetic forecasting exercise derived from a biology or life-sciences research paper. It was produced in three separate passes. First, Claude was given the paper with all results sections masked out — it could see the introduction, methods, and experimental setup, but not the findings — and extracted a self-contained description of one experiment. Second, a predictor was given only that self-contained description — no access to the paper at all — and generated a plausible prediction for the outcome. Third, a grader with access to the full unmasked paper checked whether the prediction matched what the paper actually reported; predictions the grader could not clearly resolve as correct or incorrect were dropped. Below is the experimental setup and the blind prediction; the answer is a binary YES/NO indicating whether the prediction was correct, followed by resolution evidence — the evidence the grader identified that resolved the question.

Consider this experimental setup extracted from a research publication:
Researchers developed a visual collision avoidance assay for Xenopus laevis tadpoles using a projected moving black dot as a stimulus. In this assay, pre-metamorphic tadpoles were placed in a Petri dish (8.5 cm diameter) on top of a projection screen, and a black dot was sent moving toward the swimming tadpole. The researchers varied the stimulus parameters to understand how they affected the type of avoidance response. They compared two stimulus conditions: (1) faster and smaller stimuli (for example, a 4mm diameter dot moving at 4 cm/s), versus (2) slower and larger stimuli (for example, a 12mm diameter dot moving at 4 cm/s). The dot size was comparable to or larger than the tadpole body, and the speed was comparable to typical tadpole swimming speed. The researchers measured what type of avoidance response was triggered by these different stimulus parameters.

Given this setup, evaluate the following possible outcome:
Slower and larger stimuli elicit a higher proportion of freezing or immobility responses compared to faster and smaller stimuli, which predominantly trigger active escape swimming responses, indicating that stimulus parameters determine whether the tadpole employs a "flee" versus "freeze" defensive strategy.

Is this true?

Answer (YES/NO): NO